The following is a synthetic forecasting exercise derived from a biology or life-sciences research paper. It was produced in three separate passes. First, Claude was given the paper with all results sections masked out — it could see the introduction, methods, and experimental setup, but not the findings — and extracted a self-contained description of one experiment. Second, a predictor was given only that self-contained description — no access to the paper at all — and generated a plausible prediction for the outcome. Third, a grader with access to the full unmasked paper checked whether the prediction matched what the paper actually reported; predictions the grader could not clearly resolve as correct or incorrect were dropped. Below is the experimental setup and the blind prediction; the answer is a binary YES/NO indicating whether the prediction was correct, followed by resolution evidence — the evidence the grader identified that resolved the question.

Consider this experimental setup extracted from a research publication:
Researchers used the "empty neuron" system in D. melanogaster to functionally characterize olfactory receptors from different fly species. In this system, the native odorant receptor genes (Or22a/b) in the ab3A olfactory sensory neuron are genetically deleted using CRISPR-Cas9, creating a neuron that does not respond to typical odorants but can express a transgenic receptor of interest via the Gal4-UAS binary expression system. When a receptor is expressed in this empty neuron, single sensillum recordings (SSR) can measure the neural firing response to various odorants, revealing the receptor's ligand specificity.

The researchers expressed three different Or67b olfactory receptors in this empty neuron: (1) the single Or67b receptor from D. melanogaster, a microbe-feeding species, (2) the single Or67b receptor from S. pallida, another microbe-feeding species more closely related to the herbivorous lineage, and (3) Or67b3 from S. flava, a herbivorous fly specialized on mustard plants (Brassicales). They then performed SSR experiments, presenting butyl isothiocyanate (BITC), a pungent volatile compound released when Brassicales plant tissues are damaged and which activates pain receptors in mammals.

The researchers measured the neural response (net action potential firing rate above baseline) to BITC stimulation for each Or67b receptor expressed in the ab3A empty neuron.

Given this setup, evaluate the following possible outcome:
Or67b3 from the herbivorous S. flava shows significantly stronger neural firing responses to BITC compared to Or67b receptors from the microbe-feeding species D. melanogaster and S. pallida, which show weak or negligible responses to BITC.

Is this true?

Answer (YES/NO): YES